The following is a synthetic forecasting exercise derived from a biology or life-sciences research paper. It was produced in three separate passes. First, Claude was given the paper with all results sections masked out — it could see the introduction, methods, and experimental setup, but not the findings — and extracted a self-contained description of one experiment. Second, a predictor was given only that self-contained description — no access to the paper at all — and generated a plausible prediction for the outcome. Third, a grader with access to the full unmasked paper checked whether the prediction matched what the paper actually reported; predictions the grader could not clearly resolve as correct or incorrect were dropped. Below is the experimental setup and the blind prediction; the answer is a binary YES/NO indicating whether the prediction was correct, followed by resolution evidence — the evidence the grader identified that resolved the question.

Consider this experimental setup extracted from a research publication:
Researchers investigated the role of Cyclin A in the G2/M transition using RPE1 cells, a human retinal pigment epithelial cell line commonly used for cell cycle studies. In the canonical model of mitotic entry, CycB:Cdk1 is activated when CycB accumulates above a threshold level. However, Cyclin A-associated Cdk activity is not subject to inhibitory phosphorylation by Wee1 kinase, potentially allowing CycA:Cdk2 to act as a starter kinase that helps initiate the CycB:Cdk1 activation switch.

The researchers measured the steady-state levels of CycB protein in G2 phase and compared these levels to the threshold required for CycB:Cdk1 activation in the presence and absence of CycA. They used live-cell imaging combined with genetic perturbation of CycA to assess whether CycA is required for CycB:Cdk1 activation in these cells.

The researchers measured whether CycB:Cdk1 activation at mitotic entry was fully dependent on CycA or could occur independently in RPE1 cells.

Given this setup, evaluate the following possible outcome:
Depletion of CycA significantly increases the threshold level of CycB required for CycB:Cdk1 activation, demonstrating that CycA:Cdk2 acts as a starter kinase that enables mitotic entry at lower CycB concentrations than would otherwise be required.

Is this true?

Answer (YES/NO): YES